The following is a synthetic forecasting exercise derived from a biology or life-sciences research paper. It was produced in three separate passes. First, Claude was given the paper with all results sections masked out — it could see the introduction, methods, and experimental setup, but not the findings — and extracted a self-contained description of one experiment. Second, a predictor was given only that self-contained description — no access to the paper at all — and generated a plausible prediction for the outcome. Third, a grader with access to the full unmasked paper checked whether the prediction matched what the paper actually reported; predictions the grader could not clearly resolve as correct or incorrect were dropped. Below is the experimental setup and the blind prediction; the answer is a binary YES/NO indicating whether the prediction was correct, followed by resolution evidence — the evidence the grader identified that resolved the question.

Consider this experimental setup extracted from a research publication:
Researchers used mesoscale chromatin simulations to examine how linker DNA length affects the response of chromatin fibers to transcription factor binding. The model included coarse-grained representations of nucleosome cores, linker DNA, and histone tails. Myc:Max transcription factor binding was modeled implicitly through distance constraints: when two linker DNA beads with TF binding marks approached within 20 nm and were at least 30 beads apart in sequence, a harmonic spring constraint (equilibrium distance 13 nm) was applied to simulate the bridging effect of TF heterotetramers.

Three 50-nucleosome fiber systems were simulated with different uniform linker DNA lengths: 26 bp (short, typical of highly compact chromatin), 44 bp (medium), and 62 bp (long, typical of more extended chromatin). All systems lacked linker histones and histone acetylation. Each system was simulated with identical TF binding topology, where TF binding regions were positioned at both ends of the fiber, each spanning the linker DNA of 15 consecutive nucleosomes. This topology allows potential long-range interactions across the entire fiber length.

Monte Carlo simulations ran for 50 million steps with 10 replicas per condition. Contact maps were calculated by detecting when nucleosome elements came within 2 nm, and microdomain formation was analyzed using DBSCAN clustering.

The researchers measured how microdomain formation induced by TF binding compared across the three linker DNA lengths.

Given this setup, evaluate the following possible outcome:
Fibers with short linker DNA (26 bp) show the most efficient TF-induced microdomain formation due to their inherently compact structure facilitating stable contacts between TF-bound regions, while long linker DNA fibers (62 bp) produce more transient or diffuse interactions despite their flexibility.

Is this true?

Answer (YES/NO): NO